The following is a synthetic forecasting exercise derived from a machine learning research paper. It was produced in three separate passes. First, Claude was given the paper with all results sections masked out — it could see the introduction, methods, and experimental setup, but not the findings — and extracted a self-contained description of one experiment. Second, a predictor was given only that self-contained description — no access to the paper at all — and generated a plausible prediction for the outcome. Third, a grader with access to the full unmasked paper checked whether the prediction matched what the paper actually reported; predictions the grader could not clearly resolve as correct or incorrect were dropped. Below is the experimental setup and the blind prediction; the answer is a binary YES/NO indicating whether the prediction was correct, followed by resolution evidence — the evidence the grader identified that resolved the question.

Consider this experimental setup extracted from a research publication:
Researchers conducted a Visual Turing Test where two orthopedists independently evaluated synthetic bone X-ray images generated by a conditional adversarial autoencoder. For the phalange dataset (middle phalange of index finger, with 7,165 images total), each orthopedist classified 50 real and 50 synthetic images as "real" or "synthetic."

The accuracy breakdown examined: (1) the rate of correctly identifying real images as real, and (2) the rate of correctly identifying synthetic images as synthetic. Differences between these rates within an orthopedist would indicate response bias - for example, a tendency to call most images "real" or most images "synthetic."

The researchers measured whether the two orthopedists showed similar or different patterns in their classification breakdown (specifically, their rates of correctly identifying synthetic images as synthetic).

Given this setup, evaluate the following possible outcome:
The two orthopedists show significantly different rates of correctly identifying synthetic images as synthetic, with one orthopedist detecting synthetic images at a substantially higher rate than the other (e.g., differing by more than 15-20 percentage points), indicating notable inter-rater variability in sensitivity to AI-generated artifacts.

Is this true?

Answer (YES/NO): YES